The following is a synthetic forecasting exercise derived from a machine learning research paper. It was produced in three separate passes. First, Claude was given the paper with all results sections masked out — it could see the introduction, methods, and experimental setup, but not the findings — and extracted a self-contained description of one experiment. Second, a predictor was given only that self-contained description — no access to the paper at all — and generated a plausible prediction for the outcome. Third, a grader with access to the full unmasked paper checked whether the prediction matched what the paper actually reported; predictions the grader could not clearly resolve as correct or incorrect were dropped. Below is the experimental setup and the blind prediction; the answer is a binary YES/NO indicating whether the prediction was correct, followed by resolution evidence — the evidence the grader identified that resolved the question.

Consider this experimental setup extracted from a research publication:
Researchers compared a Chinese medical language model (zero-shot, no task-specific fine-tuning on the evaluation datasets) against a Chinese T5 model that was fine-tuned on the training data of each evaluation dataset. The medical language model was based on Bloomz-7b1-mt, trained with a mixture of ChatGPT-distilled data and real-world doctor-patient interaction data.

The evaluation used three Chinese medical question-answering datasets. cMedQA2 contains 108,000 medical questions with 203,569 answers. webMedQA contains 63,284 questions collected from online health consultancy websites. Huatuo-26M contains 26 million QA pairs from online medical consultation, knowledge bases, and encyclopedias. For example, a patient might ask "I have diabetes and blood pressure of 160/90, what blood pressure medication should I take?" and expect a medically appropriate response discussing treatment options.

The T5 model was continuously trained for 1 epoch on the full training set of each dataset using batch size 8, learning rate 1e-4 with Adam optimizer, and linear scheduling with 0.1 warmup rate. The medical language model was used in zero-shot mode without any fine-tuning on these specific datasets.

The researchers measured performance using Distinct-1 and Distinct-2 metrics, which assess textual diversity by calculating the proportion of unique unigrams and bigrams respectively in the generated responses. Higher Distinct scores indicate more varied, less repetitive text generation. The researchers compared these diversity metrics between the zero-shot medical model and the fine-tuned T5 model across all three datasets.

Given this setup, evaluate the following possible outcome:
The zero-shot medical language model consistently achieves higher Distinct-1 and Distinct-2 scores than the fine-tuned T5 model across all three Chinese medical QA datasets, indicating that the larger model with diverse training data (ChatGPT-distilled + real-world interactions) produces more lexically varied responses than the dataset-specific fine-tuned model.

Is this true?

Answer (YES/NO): YES